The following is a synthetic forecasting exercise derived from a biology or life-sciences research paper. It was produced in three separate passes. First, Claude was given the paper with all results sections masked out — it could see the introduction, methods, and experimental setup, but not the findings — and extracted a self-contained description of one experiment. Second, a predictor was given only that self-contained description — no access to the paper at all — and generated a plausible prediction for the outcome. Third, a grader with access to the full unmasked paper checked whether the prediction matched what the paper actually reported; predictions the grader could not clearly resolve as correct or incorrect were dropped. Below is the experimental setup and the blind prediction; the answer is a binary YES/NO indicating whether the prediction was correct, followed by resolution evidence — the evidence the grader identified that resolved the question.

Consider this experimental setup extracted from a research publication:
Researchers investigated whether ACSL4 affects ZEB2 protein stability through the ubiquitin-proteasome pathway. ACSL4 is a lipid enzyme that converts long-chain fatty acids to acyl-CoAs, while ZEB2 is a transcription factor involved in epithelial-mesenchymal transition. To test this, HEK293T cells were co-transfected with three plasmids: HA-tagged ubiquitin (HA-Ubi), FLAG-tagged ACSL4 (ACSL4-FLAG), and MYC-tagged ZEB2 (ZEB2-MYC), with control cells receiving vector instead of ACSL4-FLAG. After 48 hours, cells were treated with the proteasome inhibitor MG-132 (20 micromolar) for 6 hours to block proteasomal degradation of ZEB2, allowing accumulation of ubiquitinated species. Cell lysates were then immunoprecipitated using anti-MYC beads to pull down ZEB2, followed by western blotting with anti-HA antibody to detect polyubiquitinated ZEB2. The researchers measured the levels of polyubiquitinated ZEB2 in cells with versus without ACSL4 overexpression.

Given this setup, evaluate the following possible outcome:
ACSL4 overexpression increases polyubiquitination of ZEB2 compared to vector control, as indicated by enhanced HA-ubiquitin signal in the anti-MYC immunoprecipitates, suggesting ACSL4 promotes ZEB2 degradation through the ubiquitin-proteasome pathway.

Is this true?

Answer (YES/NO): NO